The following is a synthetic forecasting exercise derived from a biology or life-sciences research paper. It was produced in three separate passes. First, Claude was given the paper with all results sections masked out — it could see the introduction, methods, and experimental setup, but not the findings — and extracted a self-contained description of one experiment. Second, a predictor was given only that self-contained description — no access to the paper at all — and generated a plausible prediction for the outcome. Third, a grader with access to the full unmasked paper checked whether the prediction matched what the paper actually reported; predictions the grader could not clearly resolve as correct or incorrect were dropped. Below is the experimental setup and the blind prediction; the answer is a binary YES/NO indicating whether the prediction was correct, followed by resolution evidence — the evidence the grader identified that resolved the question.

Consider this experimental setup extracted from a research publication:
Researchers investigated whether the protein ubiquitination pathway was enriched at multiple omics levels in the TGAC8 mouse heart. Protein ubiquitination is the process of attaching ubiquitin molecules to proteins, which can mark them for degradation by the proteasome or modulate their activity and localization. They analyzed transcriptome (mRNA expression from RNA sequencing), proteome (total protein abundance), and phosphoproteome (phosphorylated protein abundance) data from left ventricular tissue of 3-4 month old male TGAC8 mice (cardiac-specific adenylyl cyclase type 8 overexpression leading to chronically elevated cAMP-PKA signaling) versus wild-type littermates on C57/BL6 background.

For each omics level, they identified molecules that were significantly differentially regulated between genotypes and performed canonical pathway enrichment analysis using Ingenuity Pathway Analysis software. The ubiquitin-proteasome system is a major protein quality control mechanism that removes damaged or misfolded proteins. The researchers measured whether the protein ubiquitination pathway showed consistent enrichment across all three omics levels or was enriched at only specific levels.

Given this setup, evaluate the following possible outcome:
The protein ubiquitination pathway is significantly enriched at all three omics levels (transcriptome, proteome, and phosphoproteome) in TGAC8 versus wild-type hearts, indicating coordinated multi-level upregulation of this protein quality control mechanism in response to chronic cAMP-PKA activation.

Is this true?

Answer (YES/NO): YES